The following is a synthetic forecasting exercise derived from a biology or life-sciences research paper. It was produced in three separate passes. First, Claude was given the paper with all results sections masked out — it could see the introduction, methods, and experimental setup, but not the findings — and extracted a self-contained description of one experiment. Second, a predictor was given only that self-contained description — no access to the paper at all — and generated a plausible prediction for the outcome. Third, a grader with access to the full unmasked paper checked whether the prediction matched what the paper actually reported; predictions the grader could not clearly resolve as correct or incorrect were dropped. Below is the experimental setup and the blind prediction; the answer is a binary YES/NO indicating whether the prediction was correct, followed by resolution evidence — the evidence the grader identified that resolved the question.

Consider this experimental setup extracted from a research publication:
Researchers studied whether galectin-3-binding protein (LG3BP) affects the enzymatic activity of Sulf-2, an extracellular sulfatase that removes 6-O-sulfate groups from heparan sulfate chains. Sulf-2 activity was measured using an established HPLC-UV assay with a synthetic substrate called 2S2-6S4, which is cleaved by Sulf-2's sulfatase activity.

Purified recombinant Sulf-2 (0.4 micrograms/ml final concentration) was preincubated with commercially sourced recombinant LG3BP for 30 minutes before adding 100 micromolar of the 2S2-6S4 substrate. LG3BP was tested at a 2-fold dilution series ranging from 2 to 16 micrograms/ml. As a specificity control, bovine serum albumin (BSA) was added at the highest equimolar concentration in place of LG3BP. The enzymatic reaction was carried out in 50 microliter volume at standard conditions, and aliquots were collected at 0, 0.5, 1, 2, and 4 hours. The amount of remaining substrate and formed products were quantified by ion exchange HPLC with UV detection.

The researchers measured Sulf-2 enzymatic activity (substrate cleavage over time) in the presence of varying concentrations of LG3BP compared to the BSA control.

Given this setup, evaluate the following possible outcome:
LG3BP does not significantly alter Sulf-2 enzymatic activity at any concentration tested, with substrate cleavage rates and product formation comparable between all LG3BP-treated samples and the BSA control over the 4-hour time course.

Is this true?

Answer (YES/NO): NO